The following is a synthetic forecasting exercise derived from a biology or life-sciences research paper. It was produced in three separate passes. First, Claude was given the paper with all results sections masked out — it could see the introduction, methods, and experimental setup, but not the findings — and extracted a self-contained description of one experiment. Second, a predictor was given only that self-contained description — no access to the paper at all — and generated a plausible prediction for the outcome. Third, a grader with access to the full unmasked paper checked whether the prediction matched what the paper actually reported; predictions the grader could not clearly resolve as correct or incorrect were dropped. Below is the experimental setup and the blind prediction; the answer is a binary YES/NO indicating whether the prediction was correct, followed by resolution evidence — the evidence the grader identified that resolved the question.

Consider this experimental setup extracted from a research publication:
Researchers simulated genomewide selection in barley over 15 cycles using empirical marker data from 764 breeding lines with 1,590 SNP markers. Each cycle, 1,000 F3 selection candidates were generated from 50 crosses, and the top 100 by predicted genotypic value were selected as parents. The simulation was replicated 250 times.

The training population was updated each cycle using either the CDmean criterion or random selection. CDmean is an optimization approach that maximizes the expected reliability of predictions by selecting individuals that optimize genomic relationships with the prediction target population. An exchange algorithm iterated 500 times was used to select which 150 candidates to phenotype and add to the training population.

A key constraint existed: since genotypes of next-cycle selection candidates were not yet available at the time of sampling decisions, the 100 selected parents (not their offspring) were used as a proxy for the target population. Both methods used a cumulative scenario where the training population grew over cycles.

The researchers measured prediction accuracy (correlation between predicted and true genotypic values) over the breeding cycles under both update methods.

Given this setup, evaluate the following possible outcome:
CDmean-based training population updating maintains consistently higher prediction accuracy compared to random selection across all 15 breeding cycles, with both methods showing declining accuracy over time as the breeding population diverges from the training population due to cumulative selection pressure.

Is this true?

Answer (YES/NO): NO